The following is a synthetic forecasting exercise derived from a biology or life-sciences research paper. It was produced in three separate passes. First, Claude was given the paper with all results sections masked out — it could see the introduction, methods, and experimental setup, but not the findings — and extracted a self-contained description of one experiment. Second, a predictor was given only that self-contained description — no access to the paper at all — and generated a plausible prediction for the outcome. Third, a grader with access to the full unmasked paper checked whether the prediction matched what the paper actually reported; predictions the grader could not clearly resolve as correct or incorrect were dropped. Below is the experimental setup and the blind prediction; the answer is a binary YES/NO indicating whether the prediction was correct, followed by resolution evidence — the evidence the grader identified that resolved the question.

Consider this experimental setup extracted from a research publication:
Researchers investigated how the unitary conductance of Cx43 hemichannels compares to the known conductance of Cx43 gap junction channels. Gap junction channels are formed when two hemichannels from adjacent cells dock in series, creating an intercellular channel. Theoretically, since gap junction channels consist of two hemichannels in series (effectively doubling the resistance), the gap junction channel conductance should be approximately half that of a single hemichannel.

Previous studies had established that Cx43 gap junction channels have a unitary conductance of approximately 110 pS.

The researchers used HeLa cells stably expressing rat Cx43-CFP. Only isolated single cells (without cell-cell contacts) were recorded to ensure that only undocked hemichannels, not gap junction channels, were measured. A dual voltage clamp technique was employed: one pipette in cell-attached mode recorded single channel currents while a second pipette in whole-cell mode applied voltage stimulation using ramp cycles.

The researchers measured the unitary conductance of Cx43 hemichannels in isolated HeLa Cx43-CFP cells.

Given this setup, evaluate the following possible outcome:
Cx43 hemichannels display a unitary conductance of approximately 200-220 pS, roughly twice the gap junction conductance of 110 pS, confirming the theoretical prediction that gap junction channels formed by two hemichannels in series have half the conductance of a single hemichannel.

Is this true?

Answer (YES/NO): NO